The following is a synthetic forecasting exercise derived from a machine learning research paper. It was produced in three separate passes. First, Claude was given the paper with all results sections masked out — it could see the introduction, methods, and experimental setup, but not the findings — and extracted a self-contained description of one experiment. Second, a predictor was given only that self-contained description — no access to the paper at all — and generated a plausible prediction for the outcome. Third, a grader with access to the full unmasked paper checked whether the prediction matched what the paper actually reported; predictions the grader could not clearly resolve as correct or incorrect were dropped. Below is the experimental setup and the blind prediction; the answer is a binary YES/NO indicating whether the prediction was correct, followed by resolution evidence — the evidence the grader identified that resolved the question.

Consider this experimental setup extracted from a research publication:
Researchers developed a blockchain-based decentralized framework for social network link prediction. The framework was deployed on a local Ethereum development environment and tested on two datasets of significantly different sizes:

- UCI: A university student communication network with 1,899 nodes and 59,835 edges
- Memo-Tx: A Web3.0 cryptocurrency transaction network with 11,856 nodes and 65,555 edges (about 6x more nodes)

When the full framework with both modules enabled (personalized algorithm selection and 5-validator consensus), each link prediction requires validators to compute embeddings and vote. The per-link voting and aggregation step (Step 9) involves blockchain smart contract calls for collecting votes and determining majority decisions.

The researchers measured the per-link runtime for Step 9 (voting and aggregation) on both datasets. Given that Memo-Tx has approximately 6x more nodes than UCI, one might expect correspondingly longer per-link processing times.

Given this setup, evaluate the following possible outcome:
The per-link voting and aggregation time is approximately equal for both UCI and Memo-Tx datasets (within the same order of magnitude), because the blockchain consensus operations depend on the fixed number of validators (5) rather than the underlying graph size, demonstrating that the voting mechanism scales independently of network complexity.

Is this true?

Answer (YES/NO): YES